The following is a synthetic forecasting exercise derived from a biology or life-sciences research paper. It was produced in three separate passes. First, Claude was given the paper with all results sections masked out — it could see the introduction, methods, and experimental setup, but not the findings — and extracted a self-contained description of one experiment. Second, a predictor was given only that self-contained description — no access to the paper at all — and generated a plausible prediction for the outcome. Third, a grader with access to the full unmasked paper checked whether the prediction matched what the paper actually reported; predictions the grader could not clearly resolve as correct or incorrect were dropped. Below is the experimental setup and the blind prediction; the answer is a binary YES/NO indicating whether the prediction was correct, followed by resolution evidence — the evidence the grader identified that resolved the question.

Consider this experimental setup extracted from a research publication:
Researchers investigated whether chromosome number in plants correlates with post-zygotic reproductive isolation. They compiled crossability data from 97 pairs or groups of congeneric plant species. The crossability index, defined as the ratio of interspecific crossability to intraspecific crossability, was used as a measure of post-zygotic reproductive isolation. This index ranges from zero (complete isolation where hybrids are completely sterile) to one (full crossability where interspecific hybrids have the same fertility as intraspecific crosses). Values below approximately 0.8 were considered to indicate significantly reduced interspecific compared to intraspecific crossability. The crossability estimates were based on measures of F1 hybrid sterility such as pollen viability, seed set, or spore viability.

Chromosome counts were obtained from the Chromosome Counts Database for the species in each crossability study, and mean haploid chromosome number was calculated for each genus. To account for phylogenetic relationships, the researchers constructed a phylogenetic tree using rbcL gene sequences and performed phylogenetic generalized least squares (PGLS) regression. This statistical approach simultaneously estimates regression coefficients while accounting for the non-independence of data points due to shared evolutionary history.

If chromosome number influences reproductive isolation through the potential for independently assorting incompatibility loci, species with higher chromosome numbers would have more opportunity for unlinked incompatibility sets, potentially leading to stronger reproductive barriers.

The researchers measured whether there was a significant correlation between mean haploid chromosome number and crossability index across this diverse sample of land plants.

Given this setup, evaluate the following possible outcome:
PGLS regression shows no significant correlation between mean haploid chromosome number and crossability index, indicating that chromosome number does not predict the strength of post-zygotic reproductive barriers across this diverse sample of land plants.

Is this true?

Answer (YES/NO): YES